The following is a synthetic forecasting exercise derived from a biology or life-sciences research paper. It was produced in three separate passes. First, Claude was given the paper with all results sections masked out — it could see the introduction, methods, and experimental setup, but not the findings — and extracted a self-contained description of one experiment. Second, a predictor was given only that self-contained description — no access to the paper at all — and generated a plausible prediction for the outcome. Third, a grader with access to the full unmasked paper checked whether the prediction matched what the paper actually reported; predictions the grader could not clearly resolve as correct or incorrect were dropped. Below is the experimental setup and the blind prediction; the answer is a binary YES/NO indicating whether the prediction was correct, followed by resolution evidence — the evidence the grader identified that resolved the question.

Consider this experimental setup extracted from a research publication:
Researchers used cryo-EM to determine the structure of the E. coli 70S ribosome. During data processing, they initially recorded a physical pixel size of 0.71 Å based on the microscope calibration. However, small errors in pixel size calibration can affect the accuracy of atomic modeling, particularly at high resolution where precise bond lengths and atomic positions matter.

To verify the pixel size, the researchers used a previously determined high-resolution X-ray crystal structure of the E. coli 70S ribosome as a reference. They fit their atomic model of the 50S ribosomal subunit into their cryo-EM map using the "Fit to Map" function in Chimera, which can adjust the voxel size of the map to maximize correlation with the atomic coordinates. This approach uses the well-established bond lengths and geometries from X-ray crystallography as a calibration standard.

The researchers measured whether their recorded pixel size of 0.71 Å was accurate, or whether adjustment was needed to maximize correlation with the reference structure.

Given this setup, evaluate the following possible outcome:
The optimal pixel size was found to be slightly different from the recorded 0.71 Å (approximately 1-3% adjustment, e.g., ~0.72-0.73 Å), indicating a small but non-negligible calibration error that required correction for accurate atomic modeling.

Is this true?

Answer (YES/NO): NO